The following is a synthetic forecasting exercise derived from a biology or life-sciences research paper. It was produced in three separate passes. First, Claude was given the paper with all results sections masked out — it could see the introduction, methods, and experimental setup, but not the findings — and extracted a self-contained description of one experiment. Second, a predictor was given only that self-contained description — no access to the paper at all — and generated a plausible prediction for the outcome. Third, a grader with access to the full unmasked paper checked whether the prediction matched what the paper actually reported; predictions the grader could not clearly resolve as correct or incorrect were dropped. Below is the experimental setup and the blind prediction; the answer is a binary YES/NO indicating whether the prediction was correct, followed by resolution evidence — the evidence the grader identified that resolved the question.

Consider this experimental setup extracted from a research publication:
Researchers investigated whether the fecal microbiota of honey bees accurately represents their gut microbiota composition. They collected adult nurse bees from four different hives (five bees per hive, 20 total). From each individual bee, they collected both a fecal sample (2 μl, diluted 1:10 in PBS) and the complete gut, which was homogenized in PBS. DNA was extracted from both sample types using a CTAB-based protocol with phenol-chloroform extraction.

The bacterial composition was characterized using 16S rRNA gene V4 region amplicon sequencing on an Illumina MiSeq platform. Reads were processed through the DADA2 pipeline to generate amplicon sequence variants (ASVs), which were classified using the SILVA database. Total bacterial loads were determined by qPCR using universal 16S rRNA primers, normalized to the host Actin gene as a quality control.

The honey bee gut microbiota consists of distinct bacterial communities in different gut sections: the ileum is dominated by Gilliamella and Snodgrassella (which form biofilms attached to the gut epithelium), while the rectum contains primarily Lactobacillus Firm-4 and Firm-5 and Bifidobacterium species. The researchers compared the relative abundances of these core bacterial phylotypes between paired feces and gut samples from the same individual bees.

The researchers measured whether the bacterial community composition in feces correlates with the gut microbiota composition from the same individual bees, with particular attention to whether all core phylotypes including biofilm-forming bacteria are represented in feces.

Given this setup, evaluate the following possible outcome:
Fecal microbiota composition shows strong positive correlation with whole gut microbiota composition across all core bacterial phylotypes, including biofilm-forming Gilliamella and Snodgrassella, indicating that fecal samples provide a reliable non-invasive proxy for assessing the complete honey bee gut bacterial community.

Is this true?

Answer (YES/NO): YES